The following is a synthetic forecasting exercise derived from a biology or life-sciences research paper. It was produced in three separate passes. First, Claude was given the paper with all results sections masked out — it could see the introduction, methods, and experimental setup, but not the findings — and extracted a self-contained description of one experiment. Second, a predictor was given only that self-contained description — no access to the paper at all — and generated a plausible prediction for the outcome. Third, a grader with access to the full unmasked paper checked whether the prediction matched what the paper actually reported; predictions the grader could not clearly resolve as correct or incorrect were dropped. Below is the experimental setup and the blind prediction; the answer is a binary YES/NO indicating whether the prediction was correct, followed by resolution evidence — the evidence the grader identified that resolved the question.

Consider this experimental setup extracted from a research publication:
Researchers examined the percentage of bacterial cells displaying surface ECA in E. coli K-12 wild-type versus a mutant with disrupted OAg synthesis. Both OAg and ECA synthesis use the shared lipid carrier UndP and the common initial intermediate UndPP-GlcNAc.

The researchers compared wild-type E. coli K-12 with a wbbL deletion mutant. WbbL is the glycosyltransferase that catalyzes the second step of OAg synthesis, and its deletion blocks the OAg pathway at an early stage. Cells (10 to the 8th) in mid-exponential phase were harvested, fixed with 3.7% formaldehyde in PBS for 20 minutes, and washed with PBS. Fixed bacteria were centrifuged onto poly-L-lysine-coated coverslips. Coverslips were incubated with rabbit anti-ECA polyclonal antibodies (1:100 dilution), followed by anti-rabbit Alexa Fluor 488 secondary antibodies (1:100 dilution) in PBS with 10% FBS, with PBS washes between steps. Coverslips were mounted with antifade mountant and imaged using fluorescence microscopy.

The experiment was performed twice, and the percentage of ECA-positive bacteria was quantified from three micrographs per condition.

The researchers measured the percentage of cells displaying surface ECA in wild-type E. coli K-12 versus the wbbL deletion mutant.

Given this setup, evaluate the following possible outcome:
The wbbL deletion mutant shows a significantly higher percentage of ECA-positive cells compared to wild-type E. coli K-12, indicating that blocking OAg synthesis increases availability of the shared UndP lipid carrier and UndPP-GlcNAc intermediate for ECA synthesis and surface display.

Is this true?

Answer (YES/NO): YES